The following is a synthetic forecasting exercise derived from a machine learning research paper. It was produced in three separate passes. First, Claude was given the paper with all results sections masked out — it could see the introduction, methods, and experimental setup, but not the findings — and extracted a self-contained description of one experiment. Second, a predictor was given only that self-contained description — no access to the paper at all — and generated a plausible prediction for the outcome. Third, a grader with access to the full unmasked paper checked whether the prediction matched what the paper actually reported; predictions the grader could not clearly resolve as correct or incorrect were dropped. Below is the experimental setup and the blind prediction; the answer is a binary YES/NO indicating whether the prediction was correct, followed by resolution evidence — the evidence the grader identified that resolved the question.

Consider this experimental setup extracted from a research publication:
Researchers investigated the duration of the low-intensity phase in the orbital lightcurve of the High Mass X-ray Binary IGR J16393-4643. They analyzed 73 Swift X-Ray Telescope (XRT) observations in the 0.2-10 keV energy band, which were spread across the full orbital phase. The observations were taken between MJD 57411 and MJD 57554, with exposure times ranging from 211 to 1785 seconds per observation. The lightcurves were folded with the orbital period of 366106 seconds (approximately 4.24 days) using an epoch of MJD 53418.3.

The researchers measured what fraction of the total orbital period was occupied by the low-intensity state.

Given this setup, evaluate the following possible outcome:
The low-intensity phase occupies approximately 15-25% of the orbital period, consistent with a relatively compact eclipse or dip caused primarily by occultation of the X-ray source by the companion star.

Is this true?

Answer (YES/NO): YES